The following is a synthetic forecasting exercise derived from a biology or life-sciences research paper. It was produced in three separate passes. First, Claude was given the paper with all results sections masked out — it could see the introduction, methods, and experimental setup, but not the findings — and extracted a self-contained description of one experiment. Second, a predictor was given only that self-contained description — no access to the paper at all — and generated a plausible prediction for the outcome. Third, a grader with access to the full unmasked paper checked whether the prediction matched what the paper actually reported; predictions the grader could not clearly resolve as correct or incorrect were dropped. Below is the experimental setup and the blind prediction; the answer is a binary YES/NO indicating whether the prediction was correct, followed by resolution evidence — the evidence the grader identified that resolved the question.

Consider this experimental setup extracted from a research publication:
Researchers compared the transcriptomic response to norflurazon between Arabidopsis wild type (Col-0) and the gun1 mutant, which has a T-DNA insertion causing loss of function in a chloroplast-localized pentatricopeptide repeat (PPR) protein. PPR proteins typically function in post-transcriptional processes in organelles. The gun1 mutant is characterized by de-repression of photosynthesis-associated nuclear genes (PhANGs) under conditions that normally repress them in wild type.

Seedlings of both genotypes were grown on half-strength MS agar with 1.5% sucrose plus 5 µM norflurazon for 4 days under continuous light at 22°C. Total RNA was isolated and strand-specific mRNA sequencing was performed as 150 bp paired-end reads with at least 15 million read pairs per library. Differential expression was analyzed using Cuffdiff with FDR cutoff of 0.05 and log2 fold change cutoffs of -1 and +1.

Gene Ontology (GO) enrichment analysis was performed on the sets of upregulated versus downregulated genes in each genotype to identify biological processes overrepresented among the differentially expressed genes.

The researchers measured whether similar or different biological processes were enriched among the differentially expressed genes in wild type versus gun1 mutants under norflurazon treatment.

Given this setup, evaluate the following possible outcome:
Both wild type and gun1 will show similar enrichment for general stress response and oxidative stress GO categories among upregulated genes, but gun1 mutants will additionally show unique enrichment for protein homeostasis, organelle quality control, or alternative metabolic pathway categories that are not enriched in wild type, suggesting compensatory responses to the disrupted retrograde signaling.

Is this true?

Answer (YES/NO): NO